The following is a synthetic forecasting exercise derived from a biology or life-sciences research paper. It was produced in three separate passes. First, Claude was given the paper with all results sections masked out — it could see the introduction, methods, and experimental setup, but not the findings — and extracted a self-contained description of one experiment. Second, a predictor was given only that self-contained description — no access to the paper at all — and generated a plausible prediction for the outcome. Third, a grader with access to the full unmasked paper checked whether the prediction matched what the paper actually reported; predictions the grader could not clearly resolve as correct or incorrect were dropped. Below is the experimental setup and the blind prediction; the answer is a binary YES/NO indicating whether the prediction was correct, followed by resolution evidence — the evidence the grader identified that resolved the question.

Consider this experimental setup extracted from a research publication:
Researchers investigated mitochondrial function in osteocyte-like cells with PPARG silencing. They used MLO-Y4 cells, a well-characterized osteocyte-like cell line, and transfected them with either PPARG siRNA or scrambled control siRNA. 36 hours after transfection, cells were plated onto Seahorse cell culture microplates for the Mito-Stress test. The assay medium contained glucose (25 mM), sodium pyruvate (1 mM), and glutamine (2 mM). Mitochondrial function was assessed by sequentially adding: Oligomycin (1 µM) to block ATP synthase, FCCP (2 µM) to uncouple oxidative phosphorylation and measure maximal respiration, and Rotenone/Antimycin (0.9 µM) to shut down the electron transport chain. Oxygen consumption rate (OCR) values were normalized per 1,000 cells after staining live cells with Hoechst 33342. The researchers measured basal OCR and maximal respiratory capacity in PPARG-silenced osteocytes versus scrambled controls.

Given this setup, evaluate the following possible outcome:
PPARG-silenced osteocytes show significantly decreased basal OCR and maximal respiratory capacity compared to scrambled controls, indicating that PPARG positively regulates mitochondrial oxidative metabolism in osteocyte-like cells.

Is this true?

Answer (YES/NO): NO